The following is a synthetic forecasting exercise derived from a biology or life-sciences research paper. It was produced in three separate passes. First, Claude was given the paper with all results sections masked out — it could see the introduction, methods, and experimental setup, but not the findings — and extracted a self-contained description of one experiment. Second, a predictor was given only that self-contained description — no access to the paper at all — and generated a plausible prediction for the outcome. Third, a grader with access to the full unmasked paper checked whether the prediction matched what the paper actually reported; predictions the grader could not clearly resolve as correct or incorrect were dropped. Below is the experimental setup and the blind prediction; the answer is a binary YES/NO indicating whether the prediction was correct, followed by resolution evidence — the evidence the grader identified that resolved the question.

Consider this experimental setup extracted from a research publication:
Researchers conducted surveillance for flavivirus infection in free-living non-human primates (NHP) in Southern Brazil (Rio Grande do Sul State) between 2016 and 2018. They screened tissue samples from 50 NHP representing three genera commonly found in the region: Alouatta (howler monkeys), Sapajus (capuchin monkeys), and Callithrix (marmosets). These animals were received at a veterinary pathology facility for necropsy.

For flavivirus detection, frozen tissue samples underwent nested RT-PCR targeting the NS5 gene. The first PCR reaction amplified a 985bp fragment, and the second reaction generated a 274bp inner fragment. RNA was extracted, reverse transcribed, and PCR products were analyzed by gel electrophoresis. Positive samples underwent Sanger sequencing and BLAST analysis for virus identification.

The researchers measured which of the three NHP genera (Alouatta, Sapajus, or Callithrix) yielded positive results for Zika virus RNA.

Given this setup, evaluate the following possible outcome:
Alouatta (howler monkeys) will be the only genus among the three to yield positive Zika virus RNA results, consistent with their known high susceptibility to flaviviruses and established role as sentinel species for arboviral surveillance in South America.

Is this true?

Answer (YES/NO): YES